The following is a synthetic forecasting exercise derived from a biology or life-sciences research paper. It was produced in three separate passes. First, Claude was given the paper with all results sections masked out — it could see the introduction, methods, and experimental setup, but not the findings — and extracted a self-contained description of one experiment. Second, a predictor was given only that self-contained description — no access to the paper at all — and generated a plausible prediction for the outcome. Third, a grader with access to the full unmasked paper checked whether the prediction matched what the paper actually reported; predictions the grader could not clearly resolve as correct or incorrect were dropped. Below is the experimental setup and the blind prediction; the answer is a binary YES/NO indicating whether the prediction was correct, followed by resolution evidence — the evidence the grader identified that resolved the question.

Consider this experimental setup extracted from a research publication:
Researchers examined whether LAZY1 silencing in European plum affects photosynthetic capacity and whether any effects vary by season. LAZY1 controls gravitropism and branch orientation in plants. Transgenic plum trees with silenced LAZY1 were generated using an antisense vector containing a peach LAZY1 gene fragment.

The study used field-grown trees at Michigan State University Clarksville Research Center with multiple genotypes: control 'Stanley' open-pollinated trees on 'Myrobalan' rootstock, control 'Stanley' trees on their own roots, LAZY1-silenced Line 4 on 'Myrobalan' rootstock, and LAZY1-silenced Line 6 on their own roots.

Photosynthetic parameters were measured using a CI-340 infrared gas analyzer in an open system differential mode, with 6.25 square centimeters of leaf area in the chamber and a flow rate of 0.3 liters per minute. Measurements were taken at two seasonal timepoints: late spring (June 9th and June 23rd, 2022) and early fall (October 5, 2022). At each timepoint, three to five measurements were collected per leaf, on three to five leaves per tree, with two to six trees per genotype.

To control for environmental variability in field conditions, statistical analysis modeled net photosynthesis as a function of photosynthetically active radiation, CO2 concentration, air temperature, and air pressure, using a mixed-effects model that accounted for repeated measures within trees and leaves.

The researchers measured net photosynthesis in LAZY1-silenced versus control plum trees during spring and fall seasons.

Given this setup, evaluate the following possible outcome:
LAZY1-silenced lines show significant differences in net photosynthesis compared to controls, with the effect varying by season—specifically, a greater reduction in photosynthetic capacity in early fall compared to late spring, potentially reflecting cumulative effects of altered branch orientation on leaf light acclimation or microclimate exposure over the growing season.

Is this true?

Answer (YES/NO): NO